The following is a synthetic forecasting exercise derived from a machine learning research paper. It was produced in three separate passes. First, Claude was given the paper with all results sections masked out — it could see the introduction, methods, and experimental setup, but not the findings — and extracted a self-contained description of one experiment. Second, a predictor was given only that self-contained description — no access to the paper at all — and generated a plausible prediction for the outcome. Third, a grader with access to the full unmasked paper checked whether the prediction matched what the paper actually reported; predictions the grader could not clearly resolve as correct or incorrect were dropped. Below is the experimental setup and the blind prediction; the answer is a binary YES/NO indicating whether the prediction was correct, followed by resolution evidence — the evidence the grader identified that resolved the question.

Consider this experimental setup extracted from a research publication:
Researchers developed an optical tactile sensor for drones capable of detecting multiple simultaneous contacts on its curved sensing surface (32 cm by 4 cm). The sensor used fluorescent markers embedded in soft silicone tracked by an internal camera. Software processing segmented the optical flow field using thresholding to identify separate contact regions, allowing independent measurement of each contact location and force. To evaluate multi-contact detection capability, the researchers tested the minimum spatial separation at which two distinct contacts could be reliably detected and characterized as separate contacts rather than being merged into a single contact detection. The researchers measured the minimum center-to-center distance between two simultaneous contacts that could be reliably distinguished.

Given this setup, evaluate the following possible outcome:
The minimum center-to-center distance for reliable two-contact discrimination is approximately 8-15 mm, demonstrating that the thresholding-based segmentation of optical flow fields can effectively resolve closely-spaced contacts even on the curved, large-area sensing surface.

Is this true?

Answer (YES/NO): NO